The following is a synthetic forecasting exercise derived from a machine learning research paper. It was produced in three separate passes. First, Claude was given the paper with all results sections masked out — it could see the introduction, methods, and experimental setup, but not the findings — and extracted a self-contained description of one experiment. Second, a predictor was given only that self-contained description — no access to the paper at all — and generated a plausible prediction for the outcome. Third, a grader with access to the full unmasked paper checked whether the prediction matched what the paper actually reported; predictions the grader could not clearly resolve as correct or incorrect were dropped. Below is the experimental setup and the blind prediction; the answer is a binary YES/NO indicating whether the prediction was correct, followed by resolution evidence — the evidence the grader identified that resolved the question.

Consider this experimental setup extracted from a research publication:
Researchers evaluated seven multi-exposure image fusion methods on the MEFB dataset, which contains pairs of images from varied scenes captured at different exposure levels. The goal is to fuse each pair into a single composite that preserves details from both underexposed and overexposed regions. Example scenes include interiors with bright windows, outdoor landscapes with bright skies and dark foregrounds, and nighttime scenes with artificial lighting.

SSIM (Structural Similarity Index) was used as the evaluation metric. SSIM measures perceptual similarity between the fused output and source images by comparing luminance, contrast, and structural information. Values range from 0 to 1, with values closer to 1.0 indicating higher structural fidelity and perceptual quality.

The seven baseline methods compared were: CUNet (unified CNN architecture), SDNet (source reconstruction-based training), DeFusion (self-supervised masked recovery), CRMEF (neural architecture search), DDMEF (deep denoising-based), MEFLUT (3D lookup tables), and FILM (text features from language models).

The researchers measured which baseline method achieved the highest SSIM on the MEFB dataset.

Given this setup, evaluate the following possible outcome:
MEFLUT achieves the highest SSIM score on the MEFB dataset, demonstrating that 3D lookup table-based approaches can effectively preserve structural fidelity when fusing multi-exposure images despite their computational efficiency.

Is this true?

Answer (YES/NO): NO